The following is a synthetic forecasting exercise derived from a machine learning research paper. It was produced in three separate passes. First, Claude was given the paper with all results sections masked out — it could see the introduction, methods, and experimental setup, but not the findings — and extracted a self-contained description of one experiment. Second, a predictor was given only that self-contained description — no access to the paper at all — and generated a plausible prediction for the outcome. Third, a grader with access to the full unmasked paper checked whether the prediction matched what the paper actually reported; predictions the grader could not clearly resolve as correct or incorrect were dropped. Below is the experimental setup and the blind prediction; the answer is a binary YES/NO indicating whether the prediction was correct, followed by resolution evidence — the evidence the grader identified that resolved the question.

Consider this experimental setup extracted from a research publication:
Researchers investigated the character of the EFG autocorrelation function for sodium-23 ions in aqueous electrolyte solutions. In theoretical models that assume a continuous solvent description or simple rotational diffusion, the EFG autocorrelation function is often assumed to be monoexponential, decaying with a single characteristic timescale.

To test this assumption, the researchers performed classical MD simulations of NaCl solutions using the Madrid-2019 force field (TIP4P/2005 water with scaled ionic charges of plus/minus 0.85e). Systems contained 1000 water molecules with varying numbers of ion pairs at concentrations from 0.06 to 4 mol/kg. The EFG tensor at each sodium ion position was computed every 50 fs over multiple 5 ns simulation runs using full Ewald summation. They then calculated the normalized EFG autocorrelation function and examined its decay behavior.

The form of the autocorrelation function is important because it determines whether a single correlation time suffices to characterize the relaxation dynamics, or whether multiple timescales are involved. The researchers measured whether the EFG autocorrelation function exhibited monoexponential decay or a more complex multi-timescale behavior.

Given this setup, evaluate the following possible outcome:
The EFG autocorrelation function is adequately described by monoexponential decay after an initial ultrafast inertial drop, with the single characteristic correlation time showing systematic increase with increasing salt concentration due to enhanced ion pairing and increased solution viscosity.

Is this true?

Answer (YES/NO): NO